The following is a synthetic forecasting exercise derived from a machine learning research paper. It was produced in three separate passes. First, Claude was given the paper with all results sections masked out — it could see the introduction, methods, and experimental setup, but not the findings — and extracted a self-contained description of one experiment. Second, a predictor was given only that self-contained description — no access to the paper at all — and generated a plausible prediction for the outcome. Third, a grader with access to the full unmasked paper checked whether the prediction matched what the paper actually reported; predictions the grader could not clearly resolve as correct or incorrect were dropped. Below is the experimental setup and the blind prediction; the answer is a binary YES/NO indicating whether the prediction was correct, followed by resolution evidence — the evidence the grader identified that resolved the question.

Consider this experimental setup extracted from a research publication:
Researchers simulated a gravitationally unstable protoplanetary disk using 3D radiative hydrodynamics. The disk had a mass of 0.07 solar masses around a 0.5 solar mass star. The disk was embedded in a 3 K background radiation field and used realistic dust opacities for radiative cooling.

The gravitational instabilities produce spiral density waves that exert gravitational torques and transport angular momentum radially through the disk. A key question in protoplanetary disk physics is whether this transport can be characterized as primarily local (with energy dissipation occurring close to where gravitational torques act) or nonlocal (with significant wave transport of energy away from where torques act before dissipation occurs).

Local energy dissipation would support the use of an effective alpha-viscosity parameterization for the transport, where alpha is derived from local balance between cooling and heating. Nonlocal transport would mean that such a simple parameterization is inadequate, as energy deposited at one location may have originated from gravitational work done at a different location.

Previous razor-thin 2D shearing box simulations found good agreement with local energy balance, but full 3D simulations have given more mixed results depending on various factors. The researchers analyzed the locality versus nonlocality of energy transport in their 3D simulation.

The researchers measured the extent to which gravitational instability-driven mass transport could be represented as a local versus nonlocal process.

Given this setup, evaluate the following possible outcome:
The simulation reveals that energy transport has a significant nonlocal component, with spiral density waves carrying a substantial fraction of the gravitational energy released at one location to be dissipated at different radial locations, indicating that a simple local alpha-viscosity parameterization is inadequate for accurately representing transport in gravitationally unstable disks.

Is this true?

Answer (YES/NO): YES